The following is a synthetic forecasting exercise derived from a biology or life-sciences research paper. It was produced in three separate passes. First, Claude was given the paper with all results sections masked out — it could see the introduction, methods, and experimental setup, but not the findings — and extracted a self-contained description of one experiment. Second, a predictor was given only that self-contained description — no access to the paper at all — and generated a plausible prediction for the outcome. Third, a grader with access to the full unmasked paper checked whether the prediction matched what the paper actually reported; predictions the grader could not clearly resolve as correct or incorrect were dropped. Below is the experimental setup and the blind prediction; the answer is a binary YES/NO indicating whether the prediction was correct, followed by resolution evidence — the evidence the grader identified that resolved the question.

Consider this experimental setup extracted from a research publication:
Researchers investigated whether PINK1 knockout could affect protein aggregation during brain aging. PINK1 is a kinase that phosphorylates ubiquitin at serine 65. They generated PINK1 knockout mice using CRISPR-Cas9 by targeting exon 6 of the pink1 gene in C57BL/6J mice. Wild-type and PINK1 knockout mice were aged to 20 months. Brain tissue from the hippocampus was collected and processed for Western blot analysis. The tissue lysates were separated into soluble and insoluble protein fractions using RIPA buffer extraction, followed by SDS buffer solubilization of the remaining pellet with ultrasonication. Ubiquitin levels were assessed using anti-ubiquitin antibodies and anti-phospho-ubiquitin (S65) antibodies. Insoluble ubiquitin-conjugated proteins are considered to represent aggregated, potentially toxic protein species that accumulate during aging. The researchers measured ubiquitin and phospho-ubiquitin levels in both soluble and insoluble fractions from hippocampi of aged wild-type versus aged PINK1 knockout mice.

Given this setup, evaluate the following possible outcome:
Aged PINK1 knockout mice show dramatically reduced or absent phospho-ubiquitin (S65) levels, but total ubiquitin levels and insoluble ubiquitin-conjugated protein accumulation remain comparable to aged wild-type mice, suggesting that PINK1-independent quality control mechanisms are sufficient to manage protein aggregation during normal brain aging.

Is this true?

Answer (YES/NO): NO